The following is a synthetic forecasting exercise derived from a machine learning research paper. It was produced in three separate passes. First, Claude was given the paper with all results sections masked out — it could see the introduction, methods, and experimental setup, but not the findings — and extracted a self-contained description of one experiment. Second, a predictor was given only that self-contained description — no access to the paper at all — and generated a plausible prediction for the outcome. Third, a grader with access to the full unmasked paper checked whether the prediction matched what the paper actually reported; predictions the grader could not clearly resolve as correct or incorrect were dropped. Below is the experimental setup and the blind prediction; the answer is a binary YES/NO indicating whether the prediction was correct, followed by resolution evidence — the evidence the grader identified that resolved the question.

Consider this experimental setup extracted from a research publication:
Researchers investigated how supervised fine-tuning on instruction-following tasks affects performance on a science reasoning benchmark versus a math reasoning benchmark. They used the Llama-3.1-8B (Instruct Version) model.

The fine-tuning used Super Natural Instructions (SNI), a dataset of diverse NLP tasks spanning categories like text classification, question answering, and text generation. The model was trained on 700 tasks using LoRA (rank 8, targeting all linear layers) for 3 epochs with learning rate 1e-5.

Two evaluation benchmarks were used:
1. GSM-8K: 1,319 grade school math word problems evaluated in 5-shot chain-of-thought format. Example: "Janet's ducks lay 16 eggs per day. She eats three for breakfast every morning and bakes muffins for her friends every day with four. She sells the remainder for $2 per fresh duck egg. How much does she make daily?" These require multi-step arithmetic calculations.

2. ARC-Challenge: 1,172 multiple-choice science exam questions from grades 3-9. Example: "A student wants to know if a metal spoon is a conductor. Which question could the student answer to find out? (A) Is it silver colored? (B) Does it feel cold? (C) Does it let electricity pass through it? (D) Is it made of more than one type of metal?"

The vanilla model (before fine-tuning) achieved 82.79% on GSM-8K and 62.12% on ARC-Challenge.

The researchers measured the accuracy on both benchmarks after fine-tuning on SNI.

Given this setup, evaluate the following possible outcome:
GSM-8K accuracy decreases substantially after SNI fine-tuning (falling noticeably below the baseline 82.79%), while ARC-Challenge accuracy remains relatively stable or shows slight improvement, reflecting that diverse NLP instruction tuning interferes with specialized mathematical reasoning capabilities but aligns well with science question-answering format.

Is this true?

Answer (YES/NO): NO